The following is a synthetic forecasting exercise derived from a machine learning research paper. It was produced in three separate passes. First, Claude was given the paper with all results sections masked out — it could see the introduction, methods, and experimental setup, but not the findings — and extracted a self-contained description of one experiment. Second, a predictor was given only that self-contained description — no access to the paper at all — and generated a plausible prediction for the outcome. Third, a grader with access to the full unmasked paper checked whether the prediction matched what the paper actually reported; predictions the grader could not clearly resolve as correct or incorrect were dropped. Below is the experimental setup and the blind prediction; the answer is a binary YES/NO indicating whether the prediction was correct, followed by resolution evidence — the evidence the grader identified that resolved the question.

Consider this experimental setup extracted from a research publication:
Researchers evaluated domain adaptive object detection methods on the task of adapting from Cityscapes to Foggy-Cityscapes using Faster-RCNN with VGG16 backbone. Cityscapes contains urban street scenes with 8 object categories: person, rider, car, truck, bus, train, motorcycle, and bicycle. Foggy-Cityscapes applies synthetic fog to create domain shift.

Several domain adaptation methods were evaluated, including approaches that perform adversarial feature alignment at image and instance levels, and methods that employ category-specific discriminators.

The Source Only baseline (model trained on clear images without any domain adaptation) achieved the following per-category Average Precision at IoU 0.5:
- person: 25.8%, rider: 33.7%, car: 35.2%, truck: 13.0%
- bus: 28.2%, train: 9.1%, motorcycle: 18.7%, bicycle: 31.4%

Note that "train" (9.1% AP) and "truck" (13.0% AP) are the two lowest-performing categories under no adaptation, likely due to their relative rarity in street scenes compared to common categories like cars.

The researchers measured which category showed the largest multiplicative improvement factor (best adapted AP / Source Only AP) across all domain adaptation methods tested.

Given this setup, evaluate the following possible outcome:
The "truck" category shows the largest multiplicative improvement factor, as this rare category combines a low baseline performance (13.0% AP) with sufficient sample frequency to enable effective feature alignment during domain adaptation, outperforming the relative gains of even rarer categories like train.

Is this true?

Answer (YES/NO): NO